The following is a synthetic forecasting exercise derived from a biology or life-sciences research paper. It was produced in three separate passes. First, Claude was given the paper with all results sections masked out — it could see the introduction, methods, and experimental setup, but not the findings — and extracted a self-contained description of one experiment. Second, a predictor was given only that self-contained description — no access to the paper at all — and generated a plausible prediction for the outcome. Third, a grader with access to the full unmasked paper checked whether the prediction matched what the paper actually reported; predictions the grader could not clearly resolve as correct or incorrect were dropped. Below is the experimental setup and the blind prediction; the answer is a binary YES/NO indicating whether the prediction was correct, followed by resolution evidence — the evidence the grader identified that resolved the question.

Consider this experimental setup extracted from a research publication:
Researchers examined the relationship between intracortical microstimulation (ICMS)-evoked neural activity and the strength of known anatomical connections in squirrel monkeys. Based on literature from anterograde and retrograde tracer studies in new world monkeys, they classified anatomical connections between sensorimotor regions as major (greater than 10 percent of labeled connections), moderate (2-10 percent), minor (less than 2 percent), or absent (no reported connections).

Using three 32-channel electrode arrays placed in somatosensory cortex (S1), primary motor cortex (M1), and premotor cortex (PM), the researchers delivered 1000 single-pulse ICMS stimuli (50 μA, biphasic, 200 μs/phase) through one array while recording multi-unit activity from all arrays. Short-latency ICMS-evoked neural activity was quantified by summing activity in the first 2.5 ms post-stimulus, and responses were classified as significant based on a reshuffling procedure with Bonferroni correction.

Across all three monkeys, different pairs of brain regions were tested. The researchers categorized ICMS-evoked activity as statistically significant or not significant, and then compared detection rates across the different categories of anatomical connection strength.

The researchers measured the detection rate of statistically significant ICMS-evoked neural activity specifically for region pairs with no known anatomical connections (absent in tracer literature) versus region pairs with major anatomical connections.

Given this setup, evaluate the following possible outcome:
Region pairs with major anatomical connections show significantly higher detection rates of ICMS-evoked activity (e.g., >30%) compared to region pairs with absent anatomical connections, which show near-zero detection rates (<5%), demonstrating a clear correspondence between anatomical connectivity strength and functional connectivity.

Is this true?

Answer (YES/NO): NO